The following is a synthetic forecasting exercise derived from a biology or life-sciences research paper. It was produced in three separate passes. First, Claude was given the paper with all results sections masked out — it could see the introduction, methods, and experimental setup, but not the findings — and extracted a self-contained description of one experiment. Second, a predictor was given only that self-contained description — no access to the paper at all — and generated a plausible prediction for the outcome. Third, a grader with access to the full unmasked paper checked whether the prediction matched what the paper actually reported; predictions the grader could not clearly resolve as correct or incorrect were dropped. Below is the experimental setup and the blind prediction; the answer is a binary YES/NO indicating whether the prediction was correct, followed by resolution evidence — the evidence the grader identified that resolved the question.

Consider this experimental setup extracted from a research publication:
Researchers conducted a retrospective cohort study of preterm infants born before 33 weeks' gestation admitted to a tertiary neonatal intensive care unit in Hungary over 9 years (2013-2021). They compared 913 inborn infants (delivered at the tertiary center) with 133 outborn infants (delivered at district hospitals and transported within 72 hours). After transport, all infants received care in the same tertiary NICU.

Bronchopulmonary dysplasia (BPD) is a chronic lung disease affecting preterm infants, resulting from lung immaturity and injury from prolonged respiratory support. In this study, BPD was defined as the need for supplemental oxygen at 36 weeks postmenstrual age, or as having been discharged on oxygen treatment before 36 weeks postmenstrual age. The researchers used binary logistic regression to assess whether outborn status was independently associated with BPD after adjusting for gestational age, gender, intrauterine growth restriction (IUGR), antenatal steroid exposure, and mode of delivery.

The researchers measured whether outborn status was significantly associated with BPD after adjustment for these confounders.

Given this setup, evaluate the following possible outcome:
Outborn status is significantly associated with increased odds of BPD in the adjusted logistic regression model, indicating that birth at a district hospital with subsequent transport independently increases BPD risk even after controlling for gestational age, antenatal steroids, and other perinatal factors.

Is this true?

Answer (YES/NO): NO